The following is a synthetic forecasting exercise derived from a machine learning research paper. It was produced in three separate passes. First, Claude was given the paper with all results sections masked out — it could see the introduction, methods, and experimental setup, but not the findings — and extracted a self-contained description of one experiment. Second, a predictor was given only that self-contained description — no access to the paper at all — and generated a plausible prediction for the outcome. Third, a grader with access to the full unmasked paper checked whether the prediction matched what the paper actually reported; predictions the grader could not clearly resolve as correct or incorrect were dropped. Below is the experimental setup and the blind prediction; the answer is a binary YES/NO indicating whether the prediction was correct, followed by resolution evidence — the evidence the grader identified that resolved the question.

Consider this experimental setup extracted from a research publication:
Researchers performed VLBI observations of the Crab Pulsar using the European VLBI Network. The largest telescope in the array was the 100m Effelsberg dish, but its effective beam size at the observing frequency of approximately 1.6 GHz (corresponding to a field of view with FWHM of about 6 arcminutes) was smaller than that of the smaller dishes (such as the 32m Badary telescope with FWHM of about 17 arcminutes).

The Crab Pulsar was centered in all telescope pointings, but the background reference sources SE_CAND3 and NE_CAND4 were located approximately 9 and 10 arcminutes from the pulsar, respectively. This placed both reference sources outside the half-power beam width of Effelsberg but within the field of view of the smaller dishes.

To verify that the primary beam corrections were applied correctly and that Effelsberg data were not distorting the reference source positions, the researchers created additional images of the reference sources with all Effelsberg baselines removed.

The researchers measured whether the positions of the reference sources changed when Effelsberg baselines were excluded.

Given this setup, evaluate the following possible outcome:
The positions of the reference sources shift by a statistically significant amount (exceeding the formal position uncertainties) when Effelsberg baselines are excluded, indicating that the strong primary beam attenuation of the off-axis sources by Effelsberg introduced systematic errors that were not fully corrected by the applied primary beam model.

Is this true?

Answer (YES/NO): NO